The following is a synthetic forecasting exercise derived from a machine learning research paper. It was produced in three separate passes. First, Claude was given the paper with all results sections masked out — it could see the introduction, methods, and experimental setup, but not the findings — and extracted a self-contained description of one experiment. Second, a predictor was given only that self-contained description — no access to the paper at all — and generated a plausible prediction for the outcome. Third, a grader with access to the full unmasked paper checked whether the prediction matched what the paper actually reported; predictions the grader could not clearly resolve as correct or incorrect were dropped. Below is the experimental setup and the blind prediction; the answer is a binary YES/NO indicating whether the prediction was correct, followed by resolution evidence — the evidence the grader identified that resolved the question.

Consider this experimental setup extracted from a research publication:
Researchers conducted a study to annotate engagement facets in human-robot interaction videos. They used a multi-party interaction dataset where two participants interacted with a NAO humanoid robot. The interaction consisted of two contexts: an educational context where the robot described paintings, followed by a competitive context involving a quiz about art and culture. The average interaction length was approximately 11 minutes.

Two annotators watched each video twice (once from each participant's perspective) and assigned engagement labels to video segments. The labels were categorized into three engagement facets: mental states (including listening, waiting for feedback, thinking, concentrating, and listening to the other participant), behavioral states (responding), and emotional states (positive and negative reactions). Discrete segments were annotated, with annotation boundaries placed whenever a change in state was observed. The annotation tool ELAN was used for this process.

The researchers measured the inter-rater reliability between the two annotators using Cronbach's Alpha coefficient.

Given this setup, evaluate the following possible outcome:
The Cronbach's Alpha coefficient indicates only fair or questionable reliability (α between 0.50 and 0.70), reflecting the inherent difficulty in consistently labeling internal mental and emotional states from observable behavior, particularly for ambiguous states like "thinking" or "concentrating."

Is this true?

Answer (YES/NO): NO